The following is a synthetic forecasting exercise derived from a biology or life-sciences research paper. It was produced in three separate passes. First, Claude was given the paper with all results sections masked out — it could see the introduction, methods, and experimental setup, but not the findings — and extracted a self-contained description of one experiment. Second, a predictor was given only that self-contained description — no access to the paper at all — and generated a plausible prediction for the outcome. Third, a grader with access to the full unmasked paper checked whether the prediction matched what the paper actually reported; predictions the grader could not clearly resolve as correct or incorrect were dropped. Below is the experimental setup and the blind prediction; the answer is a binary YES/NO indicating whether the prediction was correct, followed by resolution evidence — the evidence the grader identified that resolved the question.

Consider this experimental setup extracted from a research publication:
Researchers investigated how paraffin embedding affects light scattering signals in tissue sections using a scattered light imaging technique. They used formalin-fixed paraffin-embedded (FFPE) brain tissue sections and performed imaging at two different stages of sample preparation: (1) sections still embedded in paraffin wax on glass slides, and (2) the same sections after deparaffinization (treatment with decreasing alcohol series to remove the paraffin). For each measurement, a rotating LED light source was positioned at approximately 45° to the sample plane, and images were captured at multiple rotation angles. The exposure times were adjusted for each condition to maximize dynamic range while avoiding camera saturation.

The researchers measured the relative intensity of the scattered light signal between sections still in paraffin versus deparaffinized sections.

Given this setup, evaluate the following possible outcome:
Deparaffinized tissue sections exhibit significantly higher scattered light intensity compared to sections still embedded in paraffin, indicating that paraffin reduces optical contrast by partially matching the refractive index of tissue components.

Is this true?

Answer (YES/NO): NO